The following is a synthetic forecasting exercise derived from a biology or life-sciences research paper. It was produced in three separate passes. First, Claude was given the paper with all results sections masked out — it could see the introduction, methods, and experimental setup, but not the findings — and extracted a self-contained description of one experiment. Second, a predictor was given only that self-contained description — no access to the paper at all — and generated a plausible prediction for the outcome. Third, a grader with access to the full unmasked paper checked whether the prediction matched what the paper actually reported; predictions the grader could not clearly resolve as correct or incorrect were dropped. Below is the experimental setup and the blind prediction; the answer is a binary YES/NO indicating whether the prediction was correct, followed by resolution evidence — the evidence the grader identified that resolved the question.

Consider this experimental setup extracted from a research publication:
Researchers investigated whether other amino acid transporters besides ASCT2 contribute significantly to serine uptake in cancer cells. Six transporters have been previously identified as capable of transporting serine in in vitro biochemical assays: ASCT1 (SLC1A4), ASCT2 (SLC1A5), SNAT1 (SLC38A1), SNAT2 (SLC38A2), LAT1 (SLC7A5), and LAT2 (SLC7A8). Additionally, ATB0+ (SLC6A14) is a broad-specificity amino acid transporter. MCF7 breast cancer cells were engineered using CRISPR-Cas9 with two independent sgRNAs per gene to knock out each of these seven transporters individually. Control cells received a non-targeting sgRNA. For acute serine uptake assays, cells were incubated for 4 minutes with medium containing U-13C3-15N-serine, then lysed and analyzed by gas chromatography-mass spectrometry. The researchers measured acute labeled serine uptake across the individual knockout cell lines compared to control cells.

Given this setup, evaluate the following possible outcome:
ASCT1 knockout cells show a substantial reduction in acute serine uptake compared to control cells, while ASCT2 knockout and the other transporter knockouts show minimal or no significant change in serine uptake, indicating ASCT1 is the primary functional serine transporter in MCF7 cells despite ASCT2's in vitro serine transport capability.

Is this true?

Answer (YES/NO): NO